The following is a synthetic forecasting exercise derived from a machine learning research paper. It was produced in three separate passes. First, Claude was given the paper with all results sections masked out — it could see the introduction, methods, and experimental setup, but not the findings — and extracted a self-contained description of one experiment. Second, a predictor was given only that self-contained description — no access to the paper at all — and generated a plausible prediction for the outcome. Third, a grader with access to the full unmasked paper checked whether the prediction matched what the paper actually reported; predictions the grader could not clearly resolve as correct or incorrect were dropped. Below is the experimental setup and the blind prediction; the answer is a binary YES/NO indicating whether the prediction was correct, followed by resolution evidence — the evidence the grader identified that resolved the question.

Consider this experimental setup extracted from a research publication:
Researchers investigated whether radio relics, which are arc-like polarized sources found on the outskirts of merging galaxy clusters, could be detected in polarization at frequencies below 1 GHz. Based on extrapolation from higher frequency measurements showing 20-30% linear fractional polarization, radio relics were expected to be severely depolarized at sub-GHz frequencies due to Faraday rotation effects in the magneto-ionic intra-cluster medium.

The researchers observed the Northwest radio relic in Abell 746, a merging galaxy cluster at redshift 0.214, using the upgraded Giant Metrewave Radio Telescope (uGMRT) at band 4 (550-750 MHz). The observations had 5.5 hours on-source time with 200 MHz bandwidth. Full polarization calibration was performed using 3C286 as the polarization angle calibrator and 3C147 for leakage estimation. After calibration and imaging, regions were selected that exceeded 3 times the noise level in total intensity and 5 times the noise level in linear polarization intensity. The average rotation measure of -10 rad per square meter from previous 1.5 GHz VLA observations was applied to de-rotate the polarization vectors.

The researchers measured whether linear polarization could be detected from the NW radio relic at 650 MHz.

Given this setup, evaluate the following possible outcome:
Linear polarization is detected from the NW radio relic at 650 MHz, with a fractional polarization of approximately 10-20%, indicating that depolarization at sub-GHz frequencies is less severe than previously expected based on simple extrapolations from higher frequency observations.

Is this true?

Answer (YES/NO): YES